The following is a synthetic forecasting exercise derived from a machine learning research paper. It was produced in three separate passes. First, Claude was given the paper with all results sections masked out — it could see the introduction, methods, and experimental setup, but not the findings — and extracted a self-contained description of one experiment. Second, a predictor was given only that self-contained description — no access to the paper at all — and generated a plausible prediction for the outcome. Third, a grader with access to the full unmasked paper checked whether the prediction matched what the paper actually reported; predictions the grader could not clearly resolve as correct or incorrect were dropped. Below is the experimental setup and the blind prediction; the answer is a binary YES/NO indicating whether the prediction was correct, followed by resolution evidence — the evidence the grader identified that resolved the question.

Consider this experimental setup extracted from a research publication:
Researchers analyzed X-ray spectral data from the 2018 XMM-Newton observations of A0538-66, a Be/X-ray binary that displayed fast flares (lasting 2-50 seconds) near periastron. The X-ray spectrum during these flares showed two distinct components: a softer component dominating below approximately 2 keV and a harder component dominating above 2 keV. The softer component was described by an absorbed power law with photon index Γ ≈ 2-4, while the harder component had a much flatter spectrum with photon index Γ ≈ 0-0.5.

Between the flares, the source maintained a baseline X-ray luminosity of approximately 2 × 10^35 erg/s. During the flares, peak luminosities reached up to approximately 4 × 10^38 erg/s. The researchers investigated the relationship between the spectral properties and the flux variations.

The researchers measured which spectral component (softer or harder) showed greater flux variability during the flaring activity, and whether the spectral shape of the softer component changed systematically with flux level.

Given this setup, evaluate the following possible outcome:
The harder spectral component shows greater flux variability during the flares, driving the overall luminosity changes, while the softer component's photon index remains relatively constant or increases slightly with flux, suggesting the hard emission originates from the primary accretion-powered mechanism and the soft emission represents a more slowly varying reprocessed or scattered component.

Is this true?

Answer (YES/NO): NO